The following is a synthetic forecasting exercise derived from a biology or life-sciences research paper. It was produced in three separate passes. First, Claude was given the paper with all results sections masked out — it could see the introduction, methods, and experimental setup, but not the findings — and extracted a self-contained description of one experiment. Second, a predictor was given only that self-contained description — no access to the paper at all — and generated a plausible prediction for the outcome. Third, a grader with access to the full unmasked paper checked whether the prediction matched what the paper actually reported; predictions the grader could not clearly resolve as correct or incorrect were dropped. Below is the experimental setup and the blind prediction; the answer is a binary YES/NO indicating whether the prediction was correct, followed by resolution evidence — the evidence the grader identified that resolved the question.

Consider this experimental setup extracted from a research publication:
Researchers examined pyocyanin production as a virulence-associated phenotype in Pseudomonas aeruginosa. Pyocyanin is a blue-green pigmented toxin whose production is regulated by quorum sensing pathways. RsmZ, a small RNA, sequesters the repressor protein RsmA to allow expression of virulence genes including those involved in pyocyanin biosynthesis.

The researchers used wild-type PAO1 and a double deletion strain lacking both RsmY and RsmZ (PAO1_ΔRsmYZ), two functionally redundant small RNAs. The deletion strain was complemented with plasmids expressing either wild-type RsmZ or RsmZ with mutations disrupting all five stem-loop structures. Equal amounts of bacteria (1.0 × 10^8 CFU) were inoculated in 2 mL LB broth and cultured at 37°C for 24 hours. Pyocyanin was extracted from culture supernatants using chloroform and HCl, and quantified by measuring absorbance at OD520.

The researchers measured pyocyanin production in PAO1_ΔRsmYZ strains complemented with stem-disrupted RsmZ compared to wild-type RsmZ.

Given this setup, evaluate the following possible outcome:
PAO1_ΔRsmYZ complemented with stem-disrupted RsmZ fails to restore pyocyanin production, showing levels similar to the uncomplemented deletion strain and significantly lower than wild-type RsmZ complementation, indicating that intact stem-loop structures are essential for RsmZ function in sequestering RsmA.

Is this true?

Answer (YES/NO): YES